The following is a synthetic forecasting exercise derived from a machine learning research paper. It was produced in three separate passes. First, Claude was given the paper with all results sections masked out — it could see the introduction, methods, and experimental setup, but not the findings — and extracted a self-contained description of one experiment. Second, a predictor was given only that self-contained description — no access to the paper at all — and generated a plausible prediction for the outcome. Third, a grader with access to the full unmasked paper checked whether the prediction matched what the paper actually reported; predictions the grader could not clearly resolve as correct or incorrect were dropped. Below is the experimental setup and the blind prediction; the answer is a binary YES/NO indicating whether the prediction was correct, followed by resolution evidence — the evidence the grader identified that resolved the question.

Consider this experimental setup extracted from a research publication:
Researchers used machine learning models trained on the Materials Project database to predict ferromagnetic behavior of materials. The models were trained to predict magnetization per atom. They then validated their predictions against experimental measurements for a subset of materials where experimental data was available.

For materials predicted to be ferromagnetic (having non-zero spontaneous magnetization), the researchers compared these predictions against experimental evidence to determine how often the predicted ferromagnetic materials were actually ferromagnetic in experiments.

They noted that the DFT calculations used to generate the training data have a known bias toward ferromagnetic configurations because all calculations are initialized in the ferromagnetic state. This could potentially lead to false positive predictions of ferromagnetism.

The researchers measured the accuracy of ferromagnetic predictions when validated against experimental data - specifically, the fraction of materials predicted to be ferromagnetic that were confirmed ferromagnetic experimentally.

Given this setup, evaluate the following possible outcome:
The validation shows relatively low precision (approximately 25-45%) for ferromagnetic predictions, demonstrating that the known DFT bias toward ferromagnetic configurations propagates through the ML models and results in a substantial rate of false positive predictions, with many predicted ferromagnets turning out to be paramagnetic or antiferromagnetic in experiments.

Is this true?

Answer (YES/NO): NO